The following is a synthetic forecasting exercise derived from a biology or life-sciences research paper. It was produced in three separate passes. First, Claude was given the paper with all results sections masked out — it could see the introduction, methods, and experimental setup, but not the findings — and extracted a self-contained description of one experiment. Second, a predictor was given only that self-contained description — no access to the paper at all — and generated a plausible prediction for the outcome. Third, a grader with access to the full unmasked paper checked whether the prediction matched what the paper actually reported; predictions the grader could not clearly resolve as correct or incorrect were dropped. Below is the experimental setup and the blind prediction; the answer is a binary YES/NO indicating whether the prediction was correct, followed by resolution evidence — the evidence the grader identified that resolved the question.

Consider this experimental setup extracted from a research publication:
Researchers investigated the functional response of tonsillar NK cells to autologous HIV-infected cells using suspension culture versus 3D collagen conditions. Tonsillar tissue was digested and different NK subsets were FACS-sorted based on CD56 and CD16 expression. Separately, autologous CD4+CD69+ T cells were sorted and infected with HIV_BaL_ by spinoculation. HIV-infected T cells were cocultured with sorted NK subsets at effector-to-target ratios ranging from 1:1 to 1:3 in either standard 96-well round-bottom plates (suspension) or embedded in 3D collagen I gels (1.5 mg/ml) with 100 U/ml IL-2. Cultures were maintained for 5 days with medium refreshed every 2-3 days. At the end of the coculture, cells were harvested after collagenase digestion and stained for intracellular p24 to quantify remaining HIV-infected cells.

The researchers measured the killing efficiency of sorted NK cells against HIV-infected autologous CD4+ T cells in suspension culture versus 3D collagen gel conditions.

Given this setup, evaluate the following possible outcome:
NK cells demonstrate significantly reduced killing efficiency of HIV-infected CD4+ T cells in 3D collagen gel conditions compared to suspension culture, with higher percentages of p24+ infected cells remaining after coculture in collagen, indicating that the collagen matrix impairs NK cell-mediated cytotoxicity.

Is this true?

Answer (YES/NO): NO